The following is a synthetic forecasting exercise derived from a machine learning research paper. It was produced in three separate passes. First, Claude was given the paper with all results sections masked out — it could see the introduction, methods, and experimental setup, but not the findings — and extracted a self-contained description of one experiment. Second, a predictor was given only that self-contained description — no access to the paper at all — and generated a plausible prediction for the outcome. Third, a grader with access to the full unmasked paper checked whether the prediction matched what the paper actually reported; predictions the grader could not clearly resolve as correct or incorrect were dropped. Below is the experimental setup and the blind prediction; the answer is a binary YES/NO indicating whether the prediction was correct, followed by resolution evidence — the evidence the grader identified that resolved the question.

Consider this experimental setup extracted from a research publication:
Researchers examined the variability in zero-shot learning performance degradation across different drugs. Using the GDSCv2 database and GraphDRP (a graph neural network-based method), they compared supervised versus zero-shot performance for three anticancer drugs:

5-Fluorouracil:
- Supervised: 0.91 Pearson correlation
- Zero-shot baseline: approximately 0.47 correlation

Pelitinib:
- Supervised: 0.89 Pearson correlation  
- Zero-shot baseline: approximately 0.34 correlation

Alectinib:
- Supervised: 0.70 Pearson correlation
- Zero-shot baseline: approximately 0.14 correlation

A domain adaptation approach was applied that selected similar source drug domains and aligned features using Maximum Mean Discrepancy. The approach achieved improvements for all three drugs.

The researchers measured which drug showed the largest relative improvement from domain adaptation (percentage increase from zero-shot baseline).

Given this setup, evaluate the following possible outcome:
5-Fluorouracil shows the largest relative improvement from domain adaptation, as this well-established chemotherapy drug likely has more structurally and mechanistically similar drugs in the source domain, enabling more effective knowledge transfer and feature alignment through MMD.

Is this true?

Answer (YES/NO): NO